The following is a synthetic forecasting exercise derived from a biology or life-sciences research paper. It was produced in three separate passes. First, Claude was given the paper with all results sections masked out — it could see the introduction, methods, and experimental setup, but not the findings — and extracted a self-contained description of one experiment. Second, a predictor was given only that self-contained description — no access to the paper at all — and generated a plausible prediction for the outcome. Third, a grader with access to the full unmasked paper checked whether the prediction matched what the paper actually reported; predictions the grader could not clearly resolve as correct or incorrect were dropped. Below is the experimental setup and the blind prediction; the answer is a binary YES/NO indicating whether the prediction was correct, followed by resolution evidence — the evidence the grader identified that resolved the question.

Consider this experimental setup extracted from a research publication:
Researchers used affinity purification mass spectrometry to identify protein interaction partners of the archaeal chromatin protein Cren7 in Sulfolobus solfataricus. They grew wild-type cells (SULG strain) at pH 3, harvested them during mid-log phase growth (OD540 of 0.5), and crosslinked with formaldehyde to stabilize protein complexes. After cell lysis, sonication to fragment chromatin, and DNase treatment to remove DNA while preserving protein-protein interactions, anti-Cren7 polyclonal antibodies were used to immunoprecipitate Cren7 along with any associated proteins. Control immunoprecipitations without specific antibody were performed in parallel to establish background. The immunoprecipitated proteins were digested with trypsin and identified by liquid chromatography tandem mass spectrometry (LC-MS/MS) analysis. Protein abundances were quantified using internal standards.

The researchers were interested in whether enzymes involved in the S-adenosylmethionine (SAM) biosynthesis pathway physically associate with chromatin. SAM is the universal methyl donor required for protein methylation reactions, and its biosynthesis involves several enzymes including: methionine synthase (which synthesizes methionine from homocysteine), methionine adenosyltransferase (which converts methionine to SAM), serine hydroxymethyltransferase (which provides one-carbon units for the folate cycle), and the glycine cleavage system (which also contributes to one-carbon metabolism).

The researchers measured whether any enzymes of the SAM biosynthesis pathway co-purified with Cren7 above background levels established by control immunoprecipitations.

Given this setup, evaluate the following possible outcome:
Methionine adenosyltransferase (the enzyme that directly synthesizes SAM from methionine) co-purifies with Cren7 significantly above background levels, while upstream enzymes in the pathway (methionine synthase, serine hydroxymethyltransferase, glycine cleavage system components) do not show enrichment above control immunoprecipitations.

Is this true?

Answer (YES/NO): NO